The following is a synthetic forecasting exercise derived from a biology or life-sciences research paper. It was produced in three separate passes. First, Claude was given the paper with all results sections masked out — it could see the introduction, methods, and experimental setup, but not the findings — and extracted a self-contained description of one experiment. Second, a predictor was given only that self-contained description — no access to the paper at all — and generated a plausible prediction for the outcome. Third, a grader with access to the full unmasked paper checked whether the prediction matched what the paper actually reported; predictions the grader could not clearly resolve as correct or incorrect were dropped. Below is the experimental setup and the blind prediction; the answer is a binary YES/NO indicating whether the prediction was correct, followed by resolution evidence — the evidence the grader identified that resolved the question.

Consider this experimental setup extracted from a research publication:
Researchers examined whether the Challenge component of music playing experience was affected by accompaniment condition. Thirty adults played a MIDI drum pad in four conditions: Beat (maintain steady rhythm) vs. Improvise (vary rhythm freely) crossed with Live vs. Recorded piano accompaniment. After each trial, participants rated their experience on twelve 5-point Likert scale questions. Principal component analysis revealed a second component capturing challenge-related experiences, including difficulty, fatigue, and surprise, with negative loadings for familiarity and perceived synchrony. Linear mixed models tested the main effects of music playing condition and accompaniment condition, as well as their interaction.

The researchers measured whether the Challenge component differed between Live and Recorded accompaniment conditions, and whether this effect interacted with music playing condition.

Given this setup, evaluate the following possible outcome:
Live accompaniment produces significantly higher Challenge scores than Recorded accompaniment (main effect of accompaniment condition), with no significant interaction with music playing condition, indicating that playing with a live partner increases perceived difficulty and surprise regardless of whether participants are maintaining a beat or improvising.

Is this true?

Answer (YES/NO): NO